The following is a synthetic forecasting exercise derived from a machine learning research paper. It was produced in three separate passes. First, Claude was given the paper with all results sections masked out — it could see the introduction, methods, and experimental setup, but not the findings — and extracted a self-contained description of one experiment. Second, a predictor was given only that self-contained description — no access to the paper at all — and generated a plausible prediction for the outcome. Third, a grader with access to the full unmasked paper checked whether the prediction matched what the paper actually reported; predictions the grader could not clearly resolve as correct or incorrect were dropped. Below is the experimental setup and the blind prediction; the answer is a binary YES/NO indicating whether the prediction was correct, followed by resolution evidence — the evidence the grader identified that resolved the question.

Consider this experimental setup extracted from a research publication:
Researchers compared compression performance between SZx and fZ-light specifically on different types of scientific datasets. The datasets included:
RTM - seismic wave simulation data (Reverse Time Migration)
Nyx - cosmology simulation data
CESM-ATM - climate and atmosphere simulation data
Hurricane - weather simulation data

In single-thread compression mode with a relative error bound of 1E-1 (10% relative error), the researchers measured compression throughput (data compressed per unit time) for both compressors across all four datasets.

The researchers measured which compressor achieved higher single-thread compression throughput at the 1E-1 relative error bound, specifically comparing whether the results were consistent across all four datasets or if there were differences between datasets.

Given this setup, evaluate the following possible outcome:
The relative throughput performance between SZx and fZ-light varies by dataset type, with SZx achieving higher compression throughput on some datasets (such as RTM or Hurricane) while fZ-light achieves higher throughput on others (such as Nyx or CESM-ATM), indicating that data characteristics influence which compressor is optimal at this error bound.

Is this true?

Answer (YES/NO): NO